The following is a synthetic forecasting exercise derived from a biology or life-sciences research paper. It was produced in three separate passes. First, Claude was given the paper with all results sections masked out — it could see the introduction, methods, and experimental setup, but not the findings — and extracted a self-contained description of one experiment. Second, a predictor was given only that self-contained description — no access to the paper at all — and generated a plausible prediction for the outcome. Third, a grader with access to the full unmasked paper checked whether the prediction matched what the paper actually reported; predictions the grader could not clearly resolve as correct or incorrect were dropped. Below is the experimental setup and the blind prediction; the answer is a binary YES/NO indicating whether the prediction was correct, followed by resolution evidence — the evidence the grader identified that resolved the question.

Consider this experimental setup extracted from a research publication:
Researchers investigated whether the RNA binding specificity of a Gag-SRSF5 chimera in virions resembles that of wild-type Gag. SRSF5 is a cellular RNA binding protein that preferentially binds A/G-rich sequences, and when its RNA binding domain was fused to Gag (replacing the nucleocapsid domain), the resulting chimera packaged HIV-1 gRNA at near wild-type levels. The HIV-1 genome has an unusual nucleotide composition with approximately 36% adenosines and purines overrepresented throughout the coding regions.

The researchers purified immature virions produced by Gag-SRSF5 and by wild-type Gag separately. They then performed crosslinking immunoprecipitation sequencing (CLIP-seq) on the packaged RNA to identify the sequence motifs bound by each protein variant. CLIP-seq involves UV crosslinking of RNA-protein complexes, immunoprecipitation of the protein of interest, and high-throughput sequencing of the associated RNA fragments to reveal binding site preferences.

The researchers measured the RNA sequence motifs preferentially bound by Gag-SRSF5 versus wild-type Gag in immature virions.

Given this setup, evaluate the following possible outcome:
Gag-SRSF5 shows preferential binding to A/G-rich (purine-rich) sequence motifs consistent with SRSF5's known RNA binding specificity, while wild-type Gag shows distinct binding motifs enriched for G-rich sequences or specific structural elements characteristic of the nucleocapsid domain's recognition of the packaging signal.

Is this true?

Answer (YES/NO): NO